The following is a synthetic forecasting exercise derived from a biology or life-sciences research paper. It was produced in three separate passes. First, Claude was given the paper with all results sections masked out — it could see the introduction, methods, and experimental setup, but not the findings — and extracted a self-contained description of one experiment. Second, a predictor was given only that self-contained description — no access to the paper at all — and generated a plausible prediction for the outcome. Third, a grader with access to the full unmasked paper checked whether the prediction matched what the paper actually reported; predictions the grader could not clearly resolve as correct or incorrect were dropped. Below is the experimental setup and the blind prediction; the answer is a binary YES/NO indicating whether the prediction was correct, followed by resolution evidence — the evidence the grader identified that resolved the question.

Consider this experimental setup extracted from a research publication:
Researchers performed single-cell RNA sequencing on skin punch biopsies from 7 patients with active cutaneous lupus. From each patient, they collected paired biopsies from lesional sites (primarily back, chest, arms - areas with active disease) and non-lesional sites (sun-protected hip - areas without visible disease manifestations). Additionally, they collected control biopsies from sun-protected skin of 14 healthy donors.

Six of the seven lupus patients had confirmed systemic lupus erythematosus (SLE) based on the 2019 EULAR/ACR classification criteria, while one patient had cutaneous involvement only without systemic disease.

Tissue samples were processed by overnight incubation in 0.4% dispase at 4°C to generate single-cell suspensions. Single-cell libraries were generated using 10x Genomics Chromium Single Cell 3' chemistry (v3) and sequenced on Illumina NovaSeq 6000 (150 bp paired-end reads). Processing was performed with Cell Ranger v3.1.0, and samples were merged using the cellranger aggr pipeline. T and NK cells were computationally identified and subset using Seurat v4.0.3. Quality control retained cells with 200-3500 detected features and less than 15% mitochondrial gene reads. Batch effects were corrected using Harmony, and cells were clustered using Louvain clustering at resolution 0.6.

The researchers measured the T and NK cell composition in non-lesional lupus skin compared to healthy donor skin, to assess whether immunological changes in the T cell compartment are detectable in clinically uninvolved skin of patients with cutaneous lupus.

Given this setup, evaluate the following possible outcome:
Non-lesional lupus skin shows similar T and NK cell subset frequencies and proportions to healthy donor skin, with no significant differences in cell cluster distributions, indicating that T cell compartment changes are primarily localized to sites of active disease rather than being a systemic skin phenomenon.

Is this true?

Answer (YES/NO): NO